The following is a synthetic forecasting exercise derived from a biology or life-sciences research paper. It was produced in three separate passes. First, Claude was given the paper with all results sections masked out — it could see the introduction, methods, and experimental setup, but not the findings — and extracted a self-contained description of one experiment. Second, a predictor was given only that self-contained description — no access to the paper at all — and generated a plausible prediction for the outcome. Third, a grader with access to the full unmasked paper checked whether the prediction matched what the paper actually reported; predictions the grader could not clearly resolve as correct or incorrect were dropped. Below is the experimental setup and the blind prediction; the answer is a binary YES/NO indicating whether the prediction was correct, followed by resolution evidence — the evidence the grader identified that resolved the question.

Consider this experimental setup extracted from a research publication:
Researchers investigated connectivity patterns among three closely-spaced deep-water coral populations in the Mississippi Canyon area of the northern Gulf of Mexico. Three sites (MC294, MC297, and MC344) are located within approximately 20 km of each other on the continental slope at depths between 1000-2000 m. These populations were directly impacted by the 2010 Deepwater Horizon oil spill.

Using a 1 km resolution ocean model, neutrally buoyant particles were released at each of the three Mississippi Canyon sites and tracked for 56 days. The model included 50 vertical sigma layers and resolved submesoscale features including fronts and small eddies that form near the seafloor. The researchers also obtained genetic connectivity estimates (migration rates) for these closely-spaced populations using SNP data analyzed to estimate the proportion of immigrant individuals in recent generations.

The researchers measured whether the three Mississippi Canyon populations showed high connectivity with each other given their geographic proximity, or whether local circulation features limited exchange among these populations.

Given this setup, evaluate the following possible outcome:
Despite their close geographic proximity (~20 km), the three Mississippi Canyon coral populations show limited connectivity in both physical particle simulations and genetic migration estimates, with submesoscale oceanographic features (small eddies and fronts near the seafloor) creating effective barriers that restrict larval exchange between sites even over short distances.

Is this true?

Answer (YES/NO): NO